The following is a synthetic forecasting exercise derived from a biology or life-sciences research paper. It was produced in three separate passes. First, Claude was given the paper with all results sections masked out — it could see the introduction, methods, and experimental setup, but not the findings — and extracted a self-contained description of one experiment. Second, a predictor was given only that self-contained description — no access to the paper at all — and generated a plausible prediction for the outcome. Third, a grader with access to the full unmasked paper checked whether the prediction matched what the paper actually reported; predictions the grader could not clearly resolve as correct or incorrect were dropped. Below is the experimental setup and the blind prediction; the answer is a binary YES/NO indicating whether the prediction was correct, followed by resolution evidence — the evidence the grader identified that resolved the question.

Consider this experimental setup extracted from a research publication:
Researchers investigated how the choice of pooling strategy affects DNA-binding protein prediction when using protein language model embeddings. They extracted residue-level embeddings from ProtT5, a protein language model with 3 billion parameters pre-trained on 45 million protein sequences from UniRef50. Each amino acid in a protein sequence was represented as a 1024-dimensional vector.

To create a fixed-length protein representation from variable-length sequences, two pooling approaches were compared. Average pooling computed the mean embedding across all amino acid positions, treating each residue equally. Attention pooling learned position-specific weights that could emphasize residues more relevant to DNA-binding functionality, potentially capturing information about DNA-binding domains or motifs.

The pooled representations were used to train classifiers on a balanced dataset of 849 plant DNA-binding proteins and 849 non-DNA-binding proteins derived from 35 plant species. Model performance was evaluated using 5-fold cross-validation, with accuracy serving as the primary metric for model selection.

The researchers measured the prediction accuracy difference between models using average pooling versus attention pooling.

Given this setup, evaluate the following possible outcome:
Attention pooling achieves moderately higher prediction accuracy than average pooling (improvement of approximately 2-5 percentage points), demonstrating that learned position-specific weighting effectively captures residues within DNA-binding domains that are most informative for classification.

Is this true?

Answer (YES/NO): NO